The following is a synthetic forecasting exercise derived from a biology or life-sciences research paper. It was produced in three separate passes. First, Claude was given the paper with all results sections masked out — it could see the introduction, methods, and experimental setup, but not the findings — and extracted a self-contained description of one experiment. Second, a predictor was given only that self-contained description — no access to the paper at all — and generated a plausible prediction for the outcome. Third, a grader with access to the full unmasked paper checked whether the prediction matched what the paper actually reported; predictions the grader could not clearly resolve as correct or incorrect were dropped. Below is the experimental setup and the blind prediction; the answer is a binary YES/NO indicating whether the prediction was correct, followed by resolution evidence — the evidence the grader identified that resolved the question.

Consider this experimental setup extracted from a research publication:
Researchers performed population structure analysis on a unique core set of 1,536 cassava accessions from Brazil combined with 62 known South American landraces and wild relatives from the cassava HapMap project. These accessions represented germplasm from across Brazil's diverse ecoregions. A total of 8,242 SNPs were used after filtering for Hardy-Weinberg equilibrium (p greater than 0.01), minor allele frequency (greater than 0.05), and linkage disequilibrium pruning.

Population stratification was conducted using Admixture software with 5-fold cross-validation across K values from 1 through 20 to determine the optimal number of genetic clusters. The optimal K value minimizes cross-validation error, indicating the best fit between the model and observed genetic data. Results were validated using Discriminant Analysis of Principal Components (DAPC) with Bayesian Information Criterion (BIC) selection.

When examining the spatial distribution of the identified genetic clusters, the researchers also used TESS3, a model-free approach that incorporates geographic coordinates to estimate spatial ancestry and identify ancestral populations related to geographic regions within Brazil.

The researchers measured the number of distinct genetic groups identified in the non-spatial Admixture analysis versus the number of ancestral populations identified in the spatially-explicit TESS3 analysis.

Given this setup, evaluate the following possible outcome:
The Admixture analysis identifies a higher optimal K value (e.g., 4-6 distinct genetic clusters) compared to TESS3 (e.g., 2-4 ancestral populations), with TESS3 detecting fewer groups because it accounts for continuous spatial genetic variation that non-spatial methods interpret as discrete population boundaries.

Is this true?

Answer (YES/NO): NO